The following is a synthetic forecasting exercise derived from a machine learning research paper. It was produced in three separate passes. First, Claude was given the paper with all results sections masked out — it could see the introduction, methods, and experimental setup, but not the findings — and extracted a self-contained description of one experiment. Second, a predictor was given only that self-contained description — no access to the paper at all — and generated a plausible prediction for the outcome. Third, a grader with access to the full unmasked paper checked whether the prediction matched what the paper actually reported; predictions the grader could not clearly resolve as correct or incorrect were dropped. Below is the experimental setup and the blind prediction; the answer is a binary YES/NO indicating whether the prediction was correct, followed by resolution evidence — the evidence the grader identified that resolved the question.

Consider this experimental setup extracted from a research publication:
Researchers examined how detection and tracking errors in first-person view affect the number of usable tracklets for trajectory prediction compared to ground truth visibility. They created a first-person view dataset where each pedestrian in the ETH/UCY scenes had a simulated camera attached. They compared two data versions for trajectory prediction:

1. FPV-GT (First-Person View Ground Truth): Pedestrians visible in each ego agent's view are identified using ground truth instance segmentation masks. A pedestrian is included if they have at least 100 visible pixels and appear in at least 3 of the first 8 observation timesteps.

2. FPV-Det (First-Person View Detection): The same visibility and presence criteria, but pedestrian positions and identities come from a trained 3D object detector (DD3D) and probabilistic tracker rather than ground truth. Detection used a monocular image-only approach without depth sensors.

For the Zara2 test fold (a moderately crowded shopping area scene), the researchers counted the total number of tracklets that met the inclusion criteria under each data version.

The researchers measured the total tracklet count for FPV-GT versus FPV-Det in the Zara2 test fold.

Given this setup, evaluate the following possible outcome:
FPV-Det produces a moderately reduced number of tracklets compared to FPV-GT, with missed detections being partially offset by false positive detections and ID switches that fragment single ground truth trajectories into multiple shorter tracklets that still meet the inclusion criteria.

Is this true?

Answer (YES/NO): NO